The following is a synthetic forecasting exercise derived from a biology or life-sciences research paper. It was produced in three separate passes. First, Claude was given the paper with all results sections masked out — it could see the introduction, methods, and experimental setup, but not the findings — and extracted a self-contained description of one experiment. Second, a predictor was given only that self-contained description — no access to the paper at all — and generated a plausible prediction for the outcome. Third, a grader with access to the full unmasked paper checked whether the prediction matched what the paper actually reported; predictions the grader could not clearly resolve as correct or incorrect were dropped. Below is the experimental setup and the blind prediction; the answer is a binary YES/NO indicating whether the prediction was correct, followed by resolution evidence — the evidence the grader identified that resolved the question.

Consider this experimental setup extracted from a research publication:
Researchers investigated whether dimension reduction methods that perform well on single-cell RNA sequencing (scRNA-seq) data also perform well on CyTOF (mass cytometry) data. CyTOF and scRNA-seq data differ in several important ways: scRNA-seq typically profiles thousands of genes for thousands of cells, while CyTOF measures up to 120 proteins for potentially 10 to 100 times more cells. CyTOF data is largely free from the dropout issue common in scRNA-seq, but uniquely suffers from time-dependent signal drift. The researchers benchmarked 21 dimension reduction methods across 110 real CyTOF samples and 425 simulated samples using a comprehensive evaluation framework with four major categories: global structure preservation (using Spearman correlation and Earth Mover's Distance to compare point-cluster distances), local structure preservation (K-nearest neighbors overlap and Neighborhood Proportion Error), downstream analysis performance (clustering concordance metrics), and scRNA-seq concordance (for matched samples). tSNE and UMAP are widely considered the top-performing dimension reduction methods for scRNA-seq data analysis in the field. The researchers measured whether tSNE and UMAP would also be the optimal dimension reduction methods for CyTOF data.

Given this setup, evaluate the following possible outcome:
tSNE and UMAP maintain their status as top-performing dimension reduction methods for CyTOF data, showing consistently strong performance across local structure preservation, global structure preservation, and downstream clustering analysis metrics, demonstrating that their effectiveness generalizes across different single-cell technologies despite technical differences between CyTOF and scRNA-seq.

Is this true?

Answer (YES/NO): NO